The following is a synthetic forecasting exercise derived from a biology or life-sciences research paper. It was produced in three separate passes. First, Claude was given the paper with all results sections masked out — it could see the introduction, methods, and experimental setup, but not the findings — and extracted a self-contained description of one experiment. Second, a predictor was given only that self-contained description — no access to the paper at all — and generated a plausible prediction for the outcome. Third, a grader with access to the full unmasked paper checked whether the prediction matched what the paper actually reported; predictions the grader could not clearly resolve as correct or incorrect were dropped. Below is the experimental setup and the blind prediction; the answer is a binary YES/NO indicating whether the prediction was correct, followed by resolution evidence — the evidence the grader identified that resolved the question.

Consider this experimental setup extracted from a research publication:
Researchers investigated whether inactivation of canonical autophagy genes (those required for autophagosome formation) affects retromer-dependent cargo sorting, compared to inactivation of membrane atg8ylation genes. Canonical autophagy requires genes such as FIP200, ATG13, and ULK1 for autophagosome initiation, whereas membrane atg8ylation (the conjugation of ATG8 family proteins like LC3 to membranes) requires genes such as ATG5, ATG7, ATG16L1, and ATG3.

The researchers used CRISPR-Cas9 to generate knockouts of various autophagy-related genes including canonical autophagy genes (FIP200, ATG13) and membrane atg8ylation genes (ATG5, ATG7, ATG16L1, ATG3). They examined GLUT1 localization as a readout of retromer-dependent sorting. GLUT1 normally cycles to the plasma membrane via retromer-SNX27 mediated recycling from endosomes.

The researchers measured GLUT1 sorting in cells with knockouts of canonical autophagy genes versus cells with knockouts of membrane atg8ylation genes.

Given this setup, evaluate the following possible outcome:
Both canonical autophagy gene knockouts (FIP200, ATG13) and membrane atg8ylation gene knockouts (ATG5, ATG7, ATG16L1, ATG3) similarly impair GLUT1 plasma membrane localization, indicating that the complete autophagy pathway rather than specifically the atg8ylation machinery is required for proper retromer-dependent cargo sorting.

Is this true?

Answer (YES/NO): NO